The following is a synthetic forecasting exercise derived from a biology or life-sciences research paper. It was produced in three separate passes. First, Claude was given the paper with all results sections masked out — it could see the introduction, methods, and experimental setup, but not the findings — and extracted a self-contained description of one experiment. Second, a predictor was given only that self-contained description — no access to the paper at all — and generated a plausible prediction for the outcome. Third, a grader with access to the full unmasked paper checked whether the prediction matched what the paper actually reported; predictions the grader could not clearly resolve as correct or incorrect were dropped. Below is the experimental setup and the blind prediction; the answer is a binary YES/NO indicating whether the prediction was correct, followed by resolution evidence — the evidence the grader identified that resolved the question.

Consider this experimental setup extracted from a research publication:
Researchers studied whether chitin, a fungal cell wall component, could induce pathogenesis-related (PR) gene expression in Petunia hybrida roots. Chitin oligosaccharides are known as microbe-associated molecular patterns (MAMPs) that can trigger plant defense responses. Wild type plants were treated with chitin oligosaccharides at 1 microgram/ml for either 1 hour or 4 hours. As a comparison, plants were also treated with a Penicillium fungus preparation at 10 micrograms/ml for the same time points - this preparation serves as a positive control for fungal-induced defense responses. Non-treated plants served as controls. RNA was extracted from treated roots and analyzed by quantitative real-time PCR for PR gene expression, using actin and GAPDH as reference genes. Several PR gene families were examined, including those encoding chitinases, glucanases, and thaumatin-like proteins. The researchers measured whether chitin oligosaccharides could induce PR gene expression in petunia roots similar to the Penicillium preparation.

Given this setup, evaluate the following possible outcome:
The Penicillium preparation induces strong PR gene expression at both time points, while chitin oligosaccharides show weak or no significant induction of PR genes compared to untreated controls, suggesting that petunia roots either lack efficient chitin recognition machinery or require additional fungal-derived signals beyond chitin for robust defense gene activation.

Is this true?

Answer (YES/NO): YES